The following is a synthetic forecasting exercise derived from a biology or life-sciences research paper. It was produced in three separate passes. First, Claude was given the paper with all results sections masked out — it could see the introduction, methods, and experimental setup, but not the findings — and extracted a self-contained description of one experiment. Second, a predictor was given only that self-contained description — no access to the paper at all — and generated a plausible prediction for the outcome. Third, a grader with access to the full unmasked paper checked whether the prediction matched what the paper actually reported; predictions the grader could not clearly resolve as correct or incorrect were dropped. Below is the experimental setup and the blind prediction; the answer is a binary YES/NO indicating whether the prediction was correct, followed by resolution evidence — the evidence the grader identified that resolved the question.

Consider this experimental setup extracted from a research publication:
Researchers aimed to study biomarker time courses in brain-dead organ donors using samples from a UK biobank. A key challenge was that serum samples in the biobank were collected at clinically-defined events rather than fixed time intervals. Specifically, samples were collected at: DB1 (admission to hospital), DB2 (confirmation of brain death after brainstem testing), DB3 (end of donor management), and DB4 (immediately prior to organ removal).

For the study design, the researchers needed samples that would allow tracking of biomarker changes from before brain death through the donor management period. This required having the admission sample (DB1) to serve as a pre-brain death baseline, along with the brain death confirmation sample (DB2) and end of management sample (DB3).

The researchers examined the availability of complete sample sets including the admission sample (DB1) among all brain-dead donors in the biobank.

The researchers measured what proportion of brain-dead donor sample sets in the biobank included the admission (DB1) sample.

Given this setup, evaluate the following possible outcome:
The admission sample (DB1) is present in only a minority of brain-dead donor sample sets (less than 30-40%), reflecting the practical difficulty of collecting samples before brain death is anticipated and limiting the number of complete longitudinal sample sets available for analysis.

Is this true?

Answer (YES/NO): YES